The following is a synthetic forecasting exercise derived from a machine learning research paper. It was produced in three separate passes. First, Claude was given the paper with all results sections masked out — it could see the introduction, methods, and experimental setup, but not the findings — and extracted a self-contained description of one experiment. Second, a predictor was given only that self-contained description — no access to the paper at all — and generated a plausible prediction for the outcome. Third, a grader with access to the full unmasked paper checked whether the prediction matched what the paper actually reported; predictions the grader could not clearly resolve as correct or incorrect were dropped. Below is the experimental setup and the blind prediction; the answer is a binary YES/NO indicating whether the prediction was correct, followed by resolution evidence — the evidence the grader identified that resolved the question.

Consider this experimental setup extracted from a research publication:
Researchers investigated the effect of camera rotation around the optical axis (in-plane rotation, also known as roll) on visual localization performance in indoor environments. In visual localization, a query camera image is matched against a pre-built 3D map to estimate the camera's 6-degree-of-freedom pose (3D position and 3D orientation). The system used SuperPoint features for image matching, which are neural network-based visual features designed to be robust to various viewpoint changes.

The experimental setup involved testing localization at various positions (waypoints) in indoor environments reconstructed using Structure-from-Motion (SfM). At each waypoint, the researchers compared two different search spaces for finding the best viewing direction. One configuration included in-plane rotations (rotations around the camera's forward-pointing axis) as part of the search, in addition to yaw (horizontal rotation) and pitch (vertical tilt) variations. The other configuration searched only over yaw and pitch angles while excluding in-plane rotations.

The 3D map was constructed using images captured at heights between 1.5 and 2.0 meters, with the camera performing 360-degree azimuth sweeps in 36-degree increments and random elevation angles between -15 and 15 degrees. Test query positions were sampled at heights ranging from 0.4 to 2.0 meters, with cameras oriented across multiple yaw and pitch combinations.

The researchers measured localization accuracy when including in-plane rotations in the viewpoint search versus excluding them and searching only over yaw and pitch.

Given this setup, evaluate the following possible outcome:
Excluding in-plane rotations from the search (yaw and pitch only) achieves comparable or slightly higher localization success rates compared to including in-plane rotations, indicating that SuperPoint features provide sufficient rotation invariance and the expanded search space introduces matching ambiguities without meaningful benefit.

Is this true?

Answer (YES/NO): NO